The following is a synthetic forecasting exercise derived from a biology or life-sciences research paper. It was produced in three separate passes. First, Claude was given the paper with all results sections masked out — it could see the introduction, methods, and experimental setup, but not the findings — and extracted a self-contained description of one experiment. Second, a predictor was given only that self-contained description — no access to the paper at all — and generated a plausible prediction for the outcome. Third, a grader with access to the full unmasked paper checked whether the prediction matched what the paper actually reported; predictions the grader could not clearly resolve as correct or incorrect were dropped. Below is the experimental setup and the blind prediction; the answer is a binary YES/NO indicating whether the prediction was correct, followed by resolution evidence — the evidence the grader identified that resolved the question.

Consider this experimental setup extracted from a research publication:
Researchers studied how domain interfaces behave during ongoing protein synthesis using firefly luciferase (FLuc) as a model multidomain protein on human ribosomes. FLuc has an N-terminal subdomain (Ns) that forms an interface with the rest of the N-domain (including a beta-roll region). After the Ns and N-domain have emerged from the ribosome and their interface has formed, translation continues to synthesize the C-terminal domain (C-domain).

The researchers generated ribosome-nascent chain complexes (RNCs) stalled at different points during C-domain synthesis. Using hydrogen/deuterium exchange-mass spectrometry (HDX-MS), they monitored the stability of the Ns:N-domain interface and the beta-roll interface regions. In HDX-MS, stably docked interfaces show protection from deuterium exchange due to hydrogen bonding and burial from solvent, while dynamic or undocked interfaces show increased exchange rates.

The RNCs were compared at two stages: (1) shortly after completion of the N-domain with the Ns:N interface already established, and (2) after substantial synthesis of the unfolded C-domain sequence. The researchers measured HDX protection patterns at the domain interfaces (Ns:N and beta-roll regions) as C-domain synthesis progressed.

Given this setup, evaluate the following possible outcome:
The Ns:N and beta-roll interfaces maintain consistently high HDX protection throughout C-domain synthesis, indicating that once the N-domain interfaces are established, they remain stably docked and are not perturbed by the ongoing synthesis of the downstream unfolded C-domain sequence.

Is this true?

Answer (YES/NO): NO